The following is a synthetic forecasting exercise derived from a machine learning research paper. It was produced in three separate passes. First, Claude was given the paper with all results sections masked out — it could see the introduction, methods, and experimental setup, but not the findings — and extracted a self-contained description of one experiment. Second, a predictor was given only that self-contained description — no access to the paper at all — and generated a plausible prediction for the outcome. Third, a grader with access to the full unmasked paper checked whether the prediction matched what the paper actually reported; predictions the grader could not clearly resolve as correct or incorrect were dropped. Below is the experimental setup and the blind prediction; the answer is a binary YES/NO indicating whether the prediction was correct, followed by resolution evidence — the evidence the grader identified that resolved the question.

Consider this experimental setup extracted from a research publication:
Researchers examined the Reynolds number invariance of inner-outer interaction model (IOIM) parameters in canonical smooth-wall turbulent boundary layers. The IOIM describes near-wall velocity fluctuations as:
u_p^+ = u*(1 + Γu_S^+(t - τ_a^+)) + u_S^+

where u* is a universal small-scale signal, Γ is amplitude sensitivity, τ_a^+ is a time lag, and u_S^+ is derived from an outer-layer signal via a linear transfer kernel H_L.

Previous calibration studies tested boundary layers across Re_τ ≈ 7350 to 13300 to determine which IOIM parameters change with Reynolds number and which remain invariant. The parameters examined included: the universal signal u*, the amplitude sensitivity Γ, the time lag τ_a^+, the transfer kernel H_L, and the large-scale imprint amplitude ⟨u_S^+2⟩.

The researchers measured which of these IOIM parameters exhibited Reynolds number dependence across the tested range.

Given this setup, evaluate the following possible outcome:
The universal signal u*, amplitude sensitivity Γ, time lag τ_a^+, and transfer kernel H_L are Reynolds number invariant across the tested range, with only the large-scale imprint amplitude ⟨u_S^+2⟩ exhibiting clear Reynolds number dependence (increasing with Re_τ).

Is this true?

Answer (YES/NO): YES